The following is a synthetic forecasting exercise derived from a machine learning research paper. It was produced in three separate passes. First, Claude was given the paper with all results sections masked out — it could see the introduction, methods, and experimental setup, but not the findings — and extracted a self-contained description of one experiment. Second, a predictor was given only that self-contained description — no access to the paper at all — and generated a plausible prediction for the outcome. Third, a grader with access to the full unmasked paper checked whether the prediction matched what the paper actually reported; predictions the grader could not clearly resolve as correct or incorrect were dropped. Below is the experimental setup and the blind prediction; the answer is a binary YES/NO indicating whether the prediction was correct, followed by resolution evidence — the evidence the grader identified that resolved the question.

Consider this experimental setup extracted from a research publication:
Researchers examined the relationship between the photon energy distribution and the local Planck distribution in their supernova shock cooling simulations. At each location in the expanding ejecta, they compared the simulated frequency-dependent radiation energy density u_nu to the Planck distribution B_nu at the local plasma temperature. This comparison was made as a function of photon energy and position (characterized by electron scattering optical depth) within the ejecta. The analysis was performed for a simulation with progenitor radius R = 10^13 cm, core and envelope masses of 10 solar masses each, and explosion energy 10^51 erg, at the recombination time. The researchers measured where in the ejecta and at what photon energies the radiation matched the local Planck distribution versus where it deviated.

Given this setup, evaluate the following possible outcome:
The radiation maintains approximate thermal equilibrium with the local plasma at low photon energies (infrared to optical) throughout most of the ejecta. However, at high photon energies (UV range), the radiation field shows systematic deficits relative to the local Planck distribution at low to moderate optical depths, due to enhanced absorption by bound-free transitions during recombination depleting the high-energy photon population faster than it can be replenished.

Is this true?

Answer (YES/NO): NO